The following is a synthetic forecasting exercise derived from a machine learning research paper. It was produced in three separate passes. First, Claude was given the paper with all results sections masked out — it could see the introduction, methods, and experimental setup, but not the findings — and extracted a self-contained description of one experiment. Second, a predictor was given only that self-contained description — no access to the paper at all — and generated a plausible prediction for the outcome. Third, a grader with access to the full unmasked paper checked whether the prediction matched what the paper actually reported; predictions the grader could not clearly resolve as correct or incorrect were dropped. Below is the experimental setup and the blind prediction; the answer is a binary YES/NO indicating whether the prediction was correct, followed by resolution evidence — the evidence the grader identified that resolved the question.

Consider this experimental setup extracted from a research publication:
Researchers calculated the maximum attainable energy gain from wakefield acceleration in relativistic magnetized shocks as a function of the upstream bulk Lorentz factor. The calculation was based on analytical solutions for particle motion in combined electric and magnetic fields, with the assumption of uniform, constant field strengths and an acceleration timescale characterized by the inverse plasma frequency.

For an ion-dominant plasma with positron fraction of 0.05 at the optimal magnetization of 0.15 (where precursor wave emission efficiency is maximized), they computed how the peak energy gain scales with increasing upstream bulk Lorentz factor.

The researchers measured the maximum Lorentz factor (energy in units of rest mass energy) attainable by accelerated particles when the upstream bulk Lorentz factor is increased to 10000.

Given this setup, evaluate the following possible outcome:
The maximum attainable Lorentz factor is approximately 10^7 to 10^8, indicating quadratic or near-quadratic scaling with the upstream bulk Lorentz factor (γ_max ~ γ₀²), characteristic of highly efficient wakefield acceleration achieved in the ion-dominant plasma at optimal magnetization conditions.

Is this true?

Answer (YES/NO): NO